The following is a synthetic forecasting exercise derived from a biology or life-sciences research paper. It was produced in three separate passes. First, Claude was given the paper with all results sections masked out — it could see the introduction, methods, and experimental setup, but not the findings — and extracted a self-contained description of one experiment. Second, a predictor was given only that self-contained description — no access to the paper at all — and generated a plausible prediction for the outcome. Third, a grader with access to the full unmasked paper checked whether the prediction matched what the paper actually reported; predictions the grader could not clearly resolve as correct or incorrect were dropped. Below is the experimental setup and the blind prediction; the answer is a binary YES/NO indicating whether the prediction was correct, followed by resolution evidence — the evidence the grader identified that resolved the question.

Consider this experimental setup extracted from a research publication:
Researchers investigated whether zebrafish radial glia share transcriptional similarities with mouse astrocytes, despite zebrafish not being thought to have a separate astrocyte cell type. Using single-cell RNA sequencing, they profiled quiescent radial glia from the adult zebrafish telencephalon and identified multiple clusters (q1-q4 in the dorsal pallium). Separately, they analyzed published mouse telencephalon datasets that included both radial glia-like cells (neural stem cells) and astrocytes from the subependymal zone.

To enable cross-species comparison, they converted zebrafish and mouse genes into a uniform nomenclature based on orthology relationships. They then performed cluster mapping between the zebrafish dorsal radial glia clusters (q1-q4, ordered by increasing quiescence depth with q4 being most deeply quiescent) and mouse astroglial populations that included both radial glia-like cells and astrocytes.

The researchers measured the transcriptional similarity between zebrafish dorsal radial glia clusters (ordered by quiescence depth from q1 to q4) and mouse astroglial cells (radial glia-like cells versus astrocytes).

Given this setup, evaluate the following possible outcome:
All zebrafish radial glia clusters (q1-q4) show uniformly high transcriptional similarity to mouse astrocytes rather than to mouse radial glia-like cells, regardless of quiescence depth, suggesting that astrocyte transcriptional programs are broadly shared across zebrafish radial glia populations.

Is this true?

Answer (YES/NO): NO